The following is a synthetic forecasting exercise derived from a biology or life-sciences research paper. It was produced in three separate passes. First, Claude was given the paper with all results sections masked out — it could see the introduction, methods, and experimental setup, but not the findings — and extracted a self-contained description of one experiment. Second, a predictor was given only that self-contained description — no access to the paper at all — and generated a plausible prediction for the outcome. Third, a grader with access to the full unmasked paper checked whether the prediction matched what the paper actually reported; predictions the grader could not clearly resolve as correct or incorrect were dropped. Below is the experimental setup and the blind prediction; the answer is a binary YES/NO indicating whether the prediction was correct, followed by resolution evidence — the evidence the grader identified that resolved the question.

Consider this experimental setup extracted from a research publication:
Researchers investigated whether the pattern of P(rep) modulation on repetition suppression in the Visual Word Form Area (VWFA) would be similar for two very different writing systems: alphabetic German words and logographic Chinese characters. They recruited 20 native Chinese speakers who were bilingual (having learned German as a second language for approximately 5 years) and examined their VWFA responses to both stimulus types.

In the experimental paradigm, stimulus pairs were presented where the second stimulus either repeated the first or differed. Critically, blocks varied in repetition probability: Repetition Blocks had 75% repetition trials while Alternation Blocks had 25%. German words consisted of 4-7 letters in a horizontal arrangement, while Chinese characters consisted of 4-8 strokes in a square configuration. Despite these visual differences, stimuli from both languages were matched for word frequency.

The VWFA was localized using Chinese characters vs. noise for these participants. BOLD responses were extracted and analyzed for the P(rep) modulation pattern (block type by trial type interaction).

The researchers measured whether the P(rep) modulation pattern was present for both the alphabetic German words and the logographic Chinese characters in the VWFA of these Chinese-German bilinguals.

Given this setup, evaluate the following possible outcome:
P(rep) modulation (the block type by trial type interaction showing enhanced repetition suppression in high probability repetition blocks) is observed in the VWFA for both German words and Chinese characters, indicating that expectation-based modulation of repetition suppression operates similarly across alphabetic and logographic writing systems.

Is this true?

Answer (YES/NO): YES